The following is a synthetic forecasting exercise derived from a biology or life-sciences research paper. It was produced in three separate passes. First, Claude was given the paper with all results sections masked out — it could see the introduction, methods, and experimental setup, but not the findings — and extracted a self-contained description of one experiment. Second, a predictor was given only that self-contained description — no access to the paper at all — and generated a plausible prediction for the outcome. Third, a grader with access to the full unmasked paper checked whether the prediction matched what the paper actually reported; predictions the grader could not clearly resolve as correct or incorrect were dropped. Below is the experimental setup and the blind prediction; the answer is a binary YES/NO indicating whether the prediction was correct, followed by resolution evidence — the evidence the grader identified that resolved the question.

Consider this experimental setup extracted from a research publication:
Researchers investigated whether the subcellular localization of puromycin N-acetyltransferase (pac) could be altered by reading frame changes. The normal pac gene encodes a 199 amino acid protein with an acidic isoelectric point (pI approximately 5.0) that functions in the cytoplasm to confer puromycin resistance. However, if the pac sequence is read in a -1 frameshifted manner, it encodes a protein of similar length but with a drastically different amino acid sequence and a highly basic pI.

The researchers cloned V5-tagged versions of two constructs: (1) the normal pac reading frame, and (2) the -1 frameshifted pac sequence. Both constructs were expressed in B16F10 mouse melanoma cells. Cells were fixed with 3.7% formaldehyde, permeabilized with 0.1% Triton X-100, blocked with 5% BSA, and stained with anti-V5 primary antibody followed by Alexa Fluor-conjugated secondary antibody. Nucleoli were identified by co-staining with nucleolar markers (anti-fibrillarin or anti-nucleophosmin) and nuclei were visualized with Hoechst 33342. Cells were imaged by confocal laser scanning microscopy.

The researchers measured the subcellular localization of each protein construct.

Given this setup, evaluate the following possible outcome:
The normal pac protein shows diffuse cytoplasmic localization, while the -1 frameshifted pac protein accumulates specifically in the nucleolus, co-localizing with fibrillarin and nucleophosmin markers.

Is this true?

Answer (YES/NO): NO